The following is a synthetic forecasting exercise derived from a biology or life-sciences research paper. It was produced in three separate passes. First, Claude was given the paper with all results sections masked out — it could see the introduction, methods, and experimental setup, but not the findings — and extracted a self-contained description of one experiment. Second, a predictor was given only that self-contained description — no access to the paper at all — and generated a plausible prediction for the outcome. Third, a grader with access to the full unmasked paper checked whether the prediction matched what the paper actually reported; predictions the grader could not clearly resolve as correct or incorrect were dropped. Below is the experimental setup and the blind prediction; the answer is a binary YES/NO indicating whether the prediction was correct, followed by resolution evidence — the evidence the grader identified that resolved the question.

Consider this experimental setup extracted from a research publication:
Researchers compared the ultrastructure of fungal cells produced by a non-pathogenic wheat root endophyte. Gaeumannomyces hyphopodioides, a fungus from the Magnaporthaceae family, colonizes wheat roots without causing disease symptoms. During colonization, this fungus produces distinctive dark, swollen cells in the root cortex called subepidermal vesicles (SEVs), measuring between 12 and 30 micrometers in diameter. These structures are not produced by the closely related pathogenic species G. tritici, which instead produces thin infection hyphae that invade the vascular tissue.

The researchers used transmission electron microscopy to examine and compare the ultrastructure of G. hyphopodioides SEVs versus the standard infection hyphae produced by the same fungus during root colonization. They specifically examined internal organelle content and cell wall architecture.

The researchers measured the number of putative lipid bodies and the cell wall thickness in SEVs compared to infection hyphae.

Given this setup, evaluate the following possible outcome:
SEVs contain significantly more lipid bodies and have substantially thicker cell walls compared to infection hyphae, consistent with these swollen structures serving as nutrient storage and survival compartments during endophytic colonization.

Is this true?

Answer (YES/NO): YES